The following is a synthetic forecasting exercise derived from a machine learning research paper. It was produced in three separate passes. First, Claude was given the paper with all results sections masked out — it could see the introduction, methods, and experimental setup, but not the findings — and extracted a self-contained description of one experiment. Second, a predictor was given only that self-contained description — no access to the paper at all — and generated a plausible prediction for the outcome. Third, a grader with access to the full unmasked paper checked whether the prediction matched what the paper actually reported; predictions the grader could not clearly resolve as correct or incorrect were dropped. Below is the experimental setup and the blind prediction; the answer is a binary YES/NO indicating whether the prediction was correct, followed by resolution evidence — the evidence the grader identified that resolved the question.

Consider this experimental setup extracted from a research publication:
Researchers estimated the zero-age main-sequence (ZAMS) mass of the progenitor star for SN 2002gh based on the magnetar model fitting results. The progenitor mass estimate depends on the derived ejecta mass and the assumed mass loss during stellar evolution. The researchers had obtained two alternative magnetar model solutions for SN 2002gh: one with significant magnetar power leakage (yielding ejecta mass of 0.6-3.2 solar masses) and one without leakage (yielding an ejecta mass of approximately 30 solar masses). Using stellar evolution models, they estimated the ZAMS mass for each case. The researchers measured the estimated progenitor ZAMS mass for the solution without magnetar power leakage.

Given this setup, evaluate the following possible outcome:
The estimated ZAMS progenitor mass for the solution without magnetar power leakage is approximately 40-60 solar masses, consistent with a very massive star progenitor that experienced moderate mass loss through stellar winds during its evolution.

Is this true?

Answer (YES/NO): NO